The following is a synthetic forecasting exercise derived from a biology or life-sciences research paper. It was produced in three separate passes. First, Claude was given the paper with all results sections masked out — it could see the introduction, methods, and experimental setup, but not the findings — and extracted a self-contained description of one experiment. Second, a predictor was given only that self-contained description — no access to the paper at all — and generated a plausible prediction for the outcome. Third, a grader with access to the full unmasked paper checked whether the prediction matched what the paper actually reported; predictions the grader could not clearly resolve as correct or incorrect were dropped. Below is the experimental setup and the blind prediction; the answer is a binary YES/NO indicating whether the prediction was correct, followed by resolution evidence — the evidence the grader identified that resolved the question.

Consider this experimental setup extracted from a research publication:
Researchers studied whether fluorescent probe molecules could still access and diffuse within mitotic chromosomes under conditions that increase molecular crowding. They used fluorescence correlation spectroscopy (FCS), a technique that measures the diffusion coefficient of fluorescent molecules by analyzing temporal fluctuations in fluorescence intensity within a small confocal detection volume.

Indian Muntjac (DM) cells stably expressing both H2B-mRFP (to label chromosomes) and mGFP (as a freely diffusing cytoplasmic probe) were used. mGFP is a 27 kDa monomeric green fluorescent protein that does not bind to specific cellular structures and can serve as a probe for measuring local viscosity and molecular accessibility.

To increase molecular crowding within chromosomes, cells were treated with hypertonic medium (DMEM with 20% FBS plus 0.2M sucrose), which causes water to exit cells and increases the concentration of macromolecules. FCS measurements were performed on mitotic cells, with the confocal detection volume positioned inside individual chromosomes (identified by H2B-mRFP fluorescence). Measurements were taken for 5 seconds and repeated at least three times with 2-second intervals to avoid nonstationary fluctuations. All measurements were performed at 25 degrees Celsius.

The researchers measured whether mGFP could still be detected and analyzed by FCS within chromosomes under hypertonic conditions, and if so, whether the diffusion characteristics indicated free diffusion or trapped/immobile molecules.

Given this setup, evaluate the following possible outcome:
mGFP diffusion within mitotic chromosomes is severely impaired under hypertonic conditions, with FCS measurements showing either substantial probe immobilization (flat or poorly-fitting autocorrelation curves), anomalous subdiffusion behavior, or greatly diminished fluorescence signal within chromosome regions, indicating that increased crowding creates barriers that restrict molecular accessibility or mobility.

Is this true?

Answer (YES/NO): NO